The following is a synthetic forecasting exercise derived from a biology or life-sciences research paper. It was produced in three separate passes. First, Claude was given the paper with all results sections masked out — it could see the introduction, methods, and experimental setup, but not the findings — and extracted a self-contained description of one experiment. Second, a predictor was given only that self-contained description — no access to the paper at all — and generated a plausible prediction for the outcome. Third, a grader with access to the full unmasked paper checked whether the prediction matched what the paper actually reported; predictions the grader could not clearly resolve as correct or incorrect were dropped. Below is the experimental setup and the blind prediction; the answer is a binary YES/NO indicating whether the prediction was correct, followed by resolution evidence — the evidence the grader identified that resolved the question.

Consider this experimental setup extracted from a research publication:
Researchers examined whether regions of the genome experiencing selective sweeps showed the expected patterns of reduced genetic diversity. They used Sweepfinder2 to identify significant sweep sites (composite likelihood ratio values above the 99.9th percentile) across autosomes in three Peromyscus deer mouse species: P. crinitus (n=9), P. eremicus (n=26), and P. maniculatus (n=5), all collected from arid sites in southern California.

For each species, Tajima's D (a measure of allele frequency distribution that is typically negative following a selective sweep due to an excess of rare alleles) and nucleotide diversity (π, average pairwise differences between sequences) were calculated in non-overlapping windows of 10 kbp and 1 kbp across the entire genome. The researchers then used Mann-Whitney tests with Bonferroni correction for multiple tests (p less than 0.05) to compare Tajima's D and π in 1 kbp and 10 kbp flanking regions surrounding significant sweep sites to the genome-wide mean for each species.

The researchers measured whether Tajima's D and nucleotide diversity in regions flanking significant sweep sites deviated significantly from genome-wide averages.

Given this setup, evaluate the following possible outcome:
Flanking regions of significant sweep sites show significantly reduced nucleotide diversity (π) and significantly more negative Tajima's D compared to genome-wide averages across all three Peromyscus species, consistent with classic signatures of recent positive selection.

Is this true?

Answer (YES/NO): NO